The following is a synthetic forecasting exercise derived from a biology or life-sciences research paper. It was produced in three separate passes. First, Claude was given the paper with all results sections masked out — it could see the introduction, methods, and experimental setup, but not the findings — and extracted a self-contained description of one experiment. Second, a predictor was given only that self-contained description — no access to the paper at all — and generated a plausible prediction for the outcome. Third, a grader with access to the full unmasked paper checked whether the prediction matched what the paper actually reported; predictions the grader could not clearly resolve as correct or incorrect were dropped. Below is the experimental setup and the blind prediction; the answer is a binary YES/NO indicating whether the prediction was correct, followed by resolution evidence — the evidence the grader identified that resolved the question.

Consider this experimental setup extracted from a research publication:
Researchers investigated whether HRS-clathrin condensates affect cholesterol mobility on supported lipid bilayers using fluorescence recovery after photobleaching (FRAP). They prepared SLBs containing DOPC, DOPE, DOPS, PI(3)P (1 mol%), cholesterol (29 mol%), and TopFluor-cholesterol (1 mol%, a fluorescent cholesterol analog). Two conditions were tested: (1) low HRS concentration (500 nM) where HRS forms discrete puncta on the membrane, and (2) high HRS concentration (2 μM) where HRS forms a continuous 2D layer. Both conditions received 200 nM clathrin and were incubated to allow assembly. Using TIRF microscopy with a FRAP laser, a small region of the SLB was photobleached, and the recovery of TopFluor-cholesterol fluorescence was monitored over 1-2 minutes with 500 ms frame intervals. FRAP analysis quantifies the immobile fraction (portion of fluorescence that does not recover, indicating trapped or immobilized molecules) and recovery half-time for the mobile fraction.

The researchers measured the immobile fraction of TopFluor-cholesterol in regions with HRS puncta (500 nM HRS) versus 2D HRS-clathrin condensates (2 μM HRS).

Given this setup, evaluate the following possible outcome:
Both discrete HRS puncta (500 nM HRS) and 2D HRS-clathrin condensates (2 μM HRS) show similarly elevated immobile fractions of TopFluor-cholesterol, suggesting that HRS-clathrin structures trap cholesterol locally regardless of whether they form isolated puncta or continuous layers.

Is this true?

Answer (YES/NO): YES